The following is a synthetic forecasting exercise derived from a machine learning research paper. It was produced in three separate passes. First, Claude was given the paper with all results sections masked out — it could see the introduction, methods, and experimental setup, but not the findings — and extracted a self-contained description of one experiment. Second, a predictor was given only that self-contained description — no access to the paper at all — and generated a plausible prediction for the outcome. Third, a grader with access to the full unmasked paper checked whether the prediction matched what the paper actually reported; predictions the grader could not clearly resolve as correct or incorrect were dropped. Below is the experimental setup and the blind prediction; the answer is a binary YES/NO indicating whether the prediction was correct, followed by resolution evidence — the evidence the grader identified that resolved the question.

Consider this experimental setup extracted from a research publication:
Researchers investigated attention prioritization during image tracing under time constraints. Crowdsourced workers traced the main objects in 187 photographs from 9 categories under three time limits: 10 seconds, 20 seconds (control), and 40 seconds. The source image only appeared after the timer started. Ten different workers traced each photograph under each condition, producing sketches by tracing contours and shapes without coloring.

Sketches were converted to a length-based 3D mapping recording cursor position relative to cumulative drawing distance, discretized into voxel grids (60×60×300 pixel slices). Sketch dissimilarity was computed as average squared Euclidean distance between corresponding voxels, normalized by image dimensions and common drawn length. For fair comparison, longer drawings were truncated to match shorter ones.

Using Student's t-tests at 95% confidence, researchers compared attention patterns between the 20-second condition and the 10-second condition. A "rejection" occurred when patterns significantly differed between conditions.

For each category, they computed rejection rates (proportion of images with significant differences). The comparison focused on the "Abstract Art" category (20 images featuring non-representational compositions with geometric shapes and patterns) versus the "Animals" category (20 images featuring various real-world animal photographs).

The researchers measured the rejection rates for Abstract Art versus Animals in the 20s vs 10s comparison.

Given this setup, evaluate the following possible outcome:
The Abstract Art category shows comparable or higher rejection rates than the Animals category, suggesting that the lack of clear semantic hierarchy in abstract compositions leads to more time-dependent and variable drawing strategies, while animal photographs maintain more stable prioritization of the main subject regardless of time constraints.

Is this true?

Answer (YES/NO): YES